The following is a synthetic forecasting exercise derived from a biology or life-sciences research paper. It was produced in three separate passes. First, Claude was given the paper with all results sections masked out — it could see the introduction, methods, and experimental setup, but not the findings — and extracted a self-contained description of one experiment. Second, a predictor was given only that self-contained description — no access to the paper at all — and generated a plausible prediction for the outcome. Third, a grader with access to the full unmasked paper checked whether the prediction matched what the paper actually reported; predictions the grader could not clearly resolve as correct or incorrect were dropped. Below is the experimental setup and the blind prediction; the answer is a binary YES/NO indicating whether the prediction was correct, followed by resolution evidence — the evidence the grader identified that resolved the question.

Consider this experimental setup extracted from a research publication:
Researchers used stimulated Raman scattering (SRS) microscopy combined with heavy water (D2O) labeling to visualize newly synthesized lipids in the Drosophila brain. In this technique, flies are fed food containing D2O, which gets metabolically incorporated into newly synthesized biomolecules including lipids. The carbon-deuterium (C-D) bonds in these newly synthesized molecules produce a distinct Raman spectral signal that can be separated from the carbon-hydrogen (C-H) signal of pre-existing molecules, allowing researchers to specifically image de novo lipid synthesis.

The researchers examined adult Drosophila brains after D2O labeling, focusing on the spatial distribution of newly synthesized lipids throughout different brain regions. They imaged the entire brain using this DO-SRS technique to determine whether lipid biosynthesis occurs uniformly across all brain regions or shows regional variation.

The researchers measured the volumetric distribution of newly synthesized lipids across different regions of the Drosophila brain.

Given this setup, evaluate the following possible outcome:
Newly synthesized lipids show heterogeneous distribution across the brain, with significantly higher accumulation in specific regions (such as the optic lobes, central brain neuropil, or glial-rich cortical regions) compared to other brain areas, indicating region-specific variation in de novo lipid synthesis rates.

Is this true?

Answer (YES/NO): YES